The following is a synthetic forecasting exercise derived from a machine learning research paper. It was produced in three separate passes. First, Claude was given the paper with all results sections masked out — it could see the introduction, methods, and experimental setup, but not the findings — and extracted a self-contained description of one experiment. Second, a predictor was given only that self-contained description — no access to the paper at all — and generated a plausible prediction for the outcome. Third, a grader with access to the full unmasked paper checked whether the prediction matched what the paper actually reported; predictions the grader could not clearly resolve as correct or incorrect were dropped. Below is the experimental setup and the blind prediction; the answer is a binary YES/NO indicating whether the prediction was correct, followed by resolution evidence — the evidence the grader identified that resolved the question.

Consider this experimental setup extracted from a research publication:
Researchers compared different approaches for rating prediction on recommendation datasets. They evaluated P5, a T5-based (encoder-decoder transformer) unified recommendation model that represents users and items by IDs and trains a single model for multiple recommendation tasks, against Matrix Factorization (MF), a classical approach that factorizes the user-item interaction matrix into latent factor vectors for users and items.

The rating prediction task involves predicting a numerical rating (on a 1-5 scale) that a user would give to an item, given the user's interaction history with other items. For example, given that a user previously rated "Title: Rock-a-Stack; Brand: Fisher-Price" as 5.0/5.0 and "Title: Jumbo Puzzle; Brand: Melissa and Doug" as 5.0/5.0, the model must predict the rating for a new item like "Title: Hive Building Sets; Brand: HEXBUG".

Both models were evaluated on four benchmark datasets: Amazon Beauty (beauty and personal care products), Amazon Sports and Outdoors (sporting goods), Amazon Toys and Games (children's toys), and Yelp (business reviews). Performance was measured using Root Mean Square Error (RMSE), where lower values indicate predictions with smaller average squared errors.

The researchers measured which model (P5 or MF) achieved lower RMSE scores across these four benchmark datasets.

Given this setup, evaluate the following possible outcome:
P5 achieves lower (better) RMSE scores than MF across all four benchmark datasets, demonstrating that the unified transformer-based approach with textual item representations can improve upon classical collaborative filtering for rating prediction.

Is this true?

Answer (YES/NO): NO